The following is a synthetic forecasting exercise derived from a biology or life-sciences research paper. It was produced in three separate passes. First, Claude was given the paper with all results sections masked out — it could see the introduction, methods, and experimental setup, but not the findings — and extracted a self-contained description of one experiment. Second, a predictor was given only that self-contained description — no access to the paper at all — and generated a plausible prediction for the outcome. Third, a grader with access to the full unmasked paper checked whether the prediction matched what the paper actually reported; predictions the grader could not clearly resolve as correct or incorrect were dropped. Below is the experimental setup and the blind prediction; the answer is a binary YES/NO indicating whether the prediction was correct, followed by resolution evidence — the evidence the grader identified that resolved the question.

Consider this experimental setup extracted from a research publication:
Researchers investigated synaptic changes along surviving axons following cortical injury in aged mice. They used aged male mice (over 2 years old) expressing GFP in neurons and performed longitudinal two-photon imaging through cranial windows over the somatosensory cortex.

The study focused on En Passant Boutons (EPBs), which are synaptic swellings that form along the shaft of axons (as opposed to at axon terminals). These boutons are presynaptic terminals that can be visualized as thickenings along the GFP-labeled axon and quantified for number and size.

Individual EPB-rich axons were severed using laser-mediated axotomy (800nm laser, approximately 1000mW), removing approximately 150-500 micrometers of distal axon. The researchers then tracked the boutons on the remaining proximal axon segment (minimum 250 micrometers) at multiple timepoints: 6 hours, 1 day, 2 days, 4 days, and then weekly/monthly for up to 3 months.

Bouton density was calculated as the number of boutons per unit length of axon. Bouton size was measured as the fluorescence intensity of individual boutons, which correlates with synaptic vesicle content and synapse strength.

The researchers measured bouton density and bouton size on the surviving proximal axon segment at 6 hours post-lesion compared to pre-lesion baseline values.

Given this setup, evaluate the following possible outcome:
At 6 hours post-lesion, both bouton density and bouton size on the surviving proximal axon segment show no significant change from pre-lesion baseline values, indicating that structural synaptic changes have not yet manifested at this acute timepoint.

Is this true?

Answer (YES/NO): NO